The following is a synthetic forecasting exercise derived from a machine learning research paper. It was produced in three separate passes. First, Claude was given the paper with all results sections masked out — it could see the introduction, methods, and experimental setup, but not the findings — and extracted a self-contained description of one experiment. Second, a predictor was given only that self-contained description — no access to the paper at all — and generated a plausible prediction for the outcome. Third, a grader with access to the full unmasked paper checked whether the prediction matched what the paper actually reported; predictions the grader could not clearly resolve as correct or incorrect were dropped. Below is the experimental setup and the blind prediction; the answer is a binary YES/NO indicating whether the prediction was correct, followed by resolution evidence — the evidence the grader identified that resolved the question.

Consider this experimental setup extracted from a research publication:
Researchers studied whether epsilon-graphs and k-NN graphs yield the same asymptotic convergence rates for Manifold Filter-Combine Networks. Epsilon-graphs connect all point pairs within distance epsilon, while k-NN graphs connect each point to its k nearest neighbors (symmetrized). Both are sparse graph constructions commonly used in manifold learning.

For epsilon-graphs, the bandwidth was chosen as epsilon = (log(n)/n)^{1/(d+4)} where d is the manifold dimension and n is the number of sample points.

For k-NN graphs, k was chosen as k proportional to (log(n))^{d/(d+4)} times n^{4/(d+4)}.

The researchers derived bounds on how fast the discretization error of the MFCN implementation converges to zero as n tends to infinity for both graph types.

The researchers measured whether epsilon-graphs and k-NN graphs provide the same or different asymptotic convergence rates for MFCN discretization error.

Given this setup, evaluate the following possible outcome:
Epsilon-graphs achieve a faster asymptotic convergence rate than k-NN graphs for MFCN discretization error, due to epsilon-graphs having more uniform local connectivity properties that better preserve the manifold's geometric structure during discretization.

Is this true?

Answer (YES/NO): NO